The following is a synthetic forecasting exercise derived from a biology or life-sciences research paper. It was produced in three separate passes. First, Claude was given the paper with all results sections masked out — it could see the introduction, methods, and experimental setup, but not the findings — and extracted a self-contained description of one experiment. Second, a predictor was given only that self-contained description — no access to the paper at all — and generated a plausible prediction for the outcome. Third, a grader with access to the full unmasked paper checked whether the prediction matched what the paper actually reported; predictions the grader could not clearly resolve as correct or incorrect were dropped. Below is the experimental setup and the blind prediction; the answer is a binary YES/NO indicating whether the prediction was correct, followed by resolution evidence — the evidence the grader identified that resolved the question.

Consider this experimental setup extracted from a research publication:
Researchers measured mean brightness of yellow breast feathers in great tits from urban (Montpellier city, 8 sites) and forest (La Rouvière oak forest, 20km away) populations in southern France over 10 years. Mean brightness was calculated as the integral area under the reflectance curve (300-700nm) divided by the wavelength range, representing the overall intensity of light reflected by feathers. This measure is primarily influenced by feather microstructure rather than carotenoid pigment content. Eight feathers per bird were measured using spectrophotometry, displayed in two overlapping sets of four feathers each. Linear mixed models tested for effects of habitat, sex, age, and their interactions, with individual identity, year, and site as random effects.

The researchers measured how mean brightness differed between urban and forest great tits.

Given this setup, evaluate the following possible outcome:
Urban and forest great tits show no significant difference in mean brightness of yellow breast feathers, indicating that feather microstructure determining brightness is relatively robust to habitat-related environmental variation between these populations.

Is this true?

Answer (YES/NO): NO